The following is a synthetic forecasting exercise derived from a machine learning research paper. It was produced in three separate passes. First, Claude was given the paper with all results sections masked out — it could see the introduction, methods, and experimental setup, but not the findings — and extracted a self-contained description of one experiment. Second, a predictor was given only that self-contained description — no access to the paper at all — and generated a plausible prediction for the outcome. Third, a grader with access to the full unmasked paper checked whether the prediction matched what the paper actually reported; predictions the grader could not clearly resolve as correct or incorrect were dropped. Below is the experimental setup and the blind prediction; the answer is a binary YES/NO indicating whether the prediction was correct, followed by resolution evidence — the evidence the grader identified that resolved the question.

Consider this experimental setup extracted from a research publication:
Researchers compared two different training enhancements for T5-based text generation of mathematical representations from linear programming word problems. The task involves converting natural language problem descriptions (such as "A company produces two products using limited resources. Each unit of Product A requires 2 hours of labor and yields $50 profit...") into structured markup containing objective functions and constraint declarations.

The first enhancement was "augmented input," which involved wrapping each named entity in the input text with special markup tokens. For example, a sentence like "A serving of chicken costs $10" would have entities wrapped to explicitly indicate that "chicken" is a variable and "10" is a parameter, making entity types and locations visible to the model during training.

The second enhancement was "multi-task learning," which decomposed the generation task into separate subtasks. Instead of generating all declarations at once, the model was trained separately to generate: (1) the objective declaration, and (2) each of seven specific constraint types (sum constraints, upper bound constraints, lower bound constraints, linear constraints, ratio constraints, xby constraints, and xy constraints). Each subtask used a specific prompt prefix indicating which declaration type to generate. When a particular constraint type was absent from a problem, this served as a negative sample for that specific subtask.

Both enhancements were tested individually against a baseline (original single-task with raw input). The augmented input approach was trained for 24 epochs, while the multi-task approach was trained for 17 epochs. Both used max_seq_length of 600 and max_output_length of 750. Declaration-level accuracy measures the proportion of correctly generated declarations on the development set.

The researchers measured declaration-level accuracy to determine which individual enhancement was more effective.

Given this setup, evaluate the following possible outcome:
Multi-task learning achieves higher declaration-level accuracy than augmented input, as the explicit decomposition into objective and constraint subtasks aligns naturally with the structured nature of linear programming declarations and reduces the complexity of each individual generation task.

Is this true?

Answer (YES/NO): NO